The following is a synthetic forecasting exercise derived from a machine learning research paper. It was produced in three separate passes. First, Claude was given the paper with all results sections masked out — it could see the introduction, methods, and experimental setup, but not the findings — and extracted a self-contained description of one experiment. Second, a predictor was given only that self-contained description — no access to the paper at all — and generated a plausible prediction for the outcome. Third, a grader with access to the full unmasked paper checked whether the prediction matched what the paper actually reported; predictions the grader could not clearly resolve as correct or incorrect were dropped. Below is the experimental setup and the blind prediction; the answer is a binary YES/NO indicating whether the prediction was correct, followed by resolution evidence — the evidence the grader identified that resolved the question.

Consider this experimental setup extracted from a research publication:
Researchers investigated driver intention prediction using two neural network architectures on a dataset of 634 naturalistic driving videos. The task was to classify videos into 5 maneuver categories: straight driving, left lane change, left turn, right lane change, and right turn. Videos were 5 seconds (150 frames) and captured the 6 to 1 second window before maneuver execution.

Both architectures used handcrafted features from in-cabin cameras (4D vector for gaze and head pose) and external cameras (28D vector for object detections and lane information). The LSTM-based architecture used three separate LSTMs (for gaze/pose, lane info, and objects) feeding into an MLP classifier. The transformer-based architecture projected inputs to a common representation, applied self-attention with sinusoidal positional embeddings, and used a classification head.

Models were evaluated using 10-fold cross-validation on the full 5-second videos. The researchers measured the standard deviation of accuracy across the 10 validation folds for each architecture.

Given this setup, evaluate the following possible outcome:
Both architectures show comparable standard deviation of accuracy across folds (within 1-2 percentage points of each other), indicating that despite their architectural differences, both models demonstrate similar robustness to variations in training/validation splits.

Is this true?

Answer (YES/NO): NO